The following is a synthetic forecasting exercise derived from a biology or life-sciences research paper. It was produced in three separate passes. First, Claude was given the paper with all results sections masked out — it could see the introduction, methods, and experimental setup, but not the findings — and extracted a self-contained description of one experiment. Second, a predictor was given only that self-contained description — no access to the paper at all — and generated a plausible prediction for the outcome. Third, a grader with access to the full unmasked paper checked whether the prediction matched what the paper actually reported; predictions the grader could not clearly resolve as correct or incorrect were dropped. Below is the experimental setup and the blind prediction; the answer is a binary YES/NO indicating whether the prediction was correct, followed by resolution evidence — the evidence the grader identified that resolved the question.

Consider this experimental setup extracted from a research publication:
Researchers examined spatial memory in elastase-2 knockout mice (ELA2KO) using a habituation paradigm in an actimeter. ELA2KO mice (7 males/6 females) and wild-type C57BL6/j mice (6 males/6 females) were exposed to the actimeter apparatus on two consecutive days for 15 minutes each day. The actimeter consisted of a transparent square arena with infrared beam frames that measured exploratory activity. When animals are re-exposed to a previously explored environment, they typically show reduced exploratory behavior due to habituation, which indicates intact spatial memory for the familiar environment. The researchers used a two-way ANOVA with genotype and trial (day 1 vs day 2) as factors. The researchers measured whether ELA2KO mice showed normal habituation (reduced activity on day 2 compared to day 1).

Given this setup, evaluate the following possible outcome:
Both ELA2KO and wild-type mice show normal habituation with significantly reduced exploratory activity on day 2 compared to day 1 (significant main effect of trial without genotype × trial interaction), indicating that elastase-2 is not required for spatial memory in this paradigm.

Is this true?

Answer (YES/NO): YES